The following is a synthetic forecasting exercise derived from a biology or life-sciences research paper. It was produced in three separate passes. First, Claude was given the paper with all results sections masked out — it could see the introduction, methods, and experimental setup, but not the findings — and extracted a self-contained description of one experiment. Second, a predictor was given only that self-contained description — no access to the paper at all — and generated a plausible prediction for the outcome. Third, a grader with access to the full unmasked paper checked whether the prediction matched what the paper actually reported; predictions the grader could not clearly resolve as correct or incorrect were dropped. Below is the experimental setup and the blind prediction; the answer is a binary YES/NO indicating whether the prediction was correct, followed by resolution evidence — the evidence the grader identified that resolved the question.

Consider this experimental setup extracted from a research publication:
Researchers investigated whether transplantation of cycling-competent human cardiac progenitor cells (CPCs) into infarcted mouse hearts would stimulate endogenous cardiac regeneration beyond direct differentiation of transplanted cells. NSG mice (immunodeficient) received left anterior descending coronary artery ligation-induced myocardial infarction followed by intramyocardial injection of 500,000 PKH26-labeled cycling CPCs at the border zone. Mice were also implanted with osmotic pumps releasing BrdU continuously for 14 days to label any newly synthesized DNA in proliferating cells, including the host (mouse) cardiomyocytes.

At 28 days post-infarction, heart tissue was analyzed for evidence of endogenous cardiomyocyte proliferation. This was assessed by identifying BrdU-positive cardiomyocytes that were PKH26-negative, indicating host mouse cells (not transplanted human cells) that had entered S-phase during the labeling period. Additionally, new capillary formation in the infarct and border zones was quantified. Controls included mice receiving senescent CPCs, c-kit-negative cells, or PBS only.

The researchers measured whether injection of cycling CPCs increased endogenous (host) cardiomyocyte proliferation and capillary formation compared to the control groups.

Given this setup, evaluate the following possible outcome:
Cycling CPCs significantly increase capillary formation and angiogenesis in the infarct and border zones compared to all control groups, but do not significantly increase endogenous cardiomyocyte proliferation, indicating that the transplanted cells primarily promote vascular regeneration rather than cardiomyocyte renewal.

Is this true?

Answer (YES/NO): NO